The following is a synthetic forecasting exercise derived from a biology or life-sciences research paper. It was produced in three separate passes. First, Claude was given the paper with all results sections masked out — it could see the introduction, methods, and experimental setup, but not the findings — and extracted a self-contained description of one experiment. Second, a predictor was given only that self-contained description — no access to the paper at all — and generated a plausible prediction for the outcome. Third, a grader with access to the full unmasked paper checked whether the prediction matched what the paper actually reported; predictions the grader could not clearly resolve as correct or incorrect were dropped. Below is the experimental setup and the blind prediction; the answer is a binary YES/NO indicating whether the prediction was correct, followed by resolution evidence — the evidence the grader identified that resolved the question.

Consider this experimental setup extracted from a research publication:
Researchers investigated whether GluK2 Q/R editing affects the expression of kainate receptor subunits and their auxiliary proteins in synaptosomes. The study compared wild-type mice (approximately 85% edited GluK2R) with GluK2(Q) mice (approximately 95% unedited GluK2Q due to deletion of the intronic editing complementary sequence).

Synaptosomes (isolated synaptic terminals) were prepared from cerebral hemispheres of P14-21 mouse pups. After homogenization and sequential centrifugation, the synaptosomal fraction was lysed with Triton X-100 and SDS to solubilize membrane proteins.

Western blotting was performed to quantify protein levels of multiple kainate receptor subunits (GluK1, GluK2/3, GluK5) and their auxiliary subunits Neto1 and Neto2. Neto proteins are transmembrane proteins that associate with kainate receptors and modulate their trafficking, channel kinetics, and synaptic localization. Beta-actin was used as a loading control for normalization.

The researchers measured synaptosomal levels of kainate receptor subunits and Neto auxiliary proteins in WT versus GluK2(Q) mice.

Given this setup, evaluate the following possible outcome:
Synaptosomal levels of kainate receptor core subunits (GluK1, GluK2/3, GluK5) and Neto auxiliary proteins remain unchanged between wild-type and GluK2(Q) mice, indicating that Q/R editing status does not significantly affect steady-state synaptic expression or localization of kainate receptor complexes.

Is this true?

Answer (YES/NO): NO